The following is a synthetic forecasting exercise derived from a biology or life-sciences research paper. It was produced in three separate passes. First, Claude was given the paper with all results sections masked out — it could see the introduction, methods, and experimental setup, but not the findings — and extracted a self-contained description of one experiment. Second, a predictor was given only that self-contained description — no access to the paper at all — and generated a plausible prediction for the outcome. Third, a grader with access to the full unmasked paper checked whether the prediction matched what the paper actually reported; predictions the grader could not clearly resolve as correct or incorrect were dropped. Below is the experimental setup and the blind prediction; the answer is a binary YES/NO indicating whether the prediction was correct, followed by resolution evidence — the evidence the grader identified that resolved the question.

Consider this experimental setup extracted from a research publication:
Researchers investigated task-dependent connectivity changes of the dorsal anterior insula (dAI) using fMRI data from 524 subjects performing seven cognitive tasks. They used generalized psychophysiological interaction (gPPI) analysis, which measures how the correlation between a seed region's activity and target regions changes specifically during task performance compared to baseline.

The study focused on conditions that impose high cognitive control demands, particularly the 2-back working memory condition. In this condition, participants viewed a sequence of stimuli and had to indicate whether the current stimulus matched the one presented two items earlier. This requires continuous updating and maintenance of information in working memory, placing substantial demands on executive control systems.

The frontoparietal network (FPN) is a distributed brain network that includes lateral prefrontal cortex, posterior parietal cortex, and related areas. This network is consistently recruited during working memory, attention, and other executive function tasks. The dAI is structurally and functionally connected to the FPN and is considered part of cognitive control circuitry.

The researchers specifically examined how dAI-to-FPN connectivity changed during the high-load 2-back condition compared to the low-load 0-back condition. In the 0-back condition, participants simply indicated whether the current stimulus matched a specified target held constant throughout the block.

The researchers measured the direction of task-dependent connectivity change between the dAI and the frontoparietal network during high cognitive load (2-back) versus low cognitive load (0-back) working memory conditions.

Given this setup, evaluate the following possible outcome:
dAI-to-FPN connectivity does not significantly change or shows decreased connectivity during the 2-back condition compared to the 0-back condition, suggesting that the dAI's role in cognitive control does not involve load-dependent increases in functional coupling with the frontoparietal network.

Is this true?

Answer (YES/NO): YES